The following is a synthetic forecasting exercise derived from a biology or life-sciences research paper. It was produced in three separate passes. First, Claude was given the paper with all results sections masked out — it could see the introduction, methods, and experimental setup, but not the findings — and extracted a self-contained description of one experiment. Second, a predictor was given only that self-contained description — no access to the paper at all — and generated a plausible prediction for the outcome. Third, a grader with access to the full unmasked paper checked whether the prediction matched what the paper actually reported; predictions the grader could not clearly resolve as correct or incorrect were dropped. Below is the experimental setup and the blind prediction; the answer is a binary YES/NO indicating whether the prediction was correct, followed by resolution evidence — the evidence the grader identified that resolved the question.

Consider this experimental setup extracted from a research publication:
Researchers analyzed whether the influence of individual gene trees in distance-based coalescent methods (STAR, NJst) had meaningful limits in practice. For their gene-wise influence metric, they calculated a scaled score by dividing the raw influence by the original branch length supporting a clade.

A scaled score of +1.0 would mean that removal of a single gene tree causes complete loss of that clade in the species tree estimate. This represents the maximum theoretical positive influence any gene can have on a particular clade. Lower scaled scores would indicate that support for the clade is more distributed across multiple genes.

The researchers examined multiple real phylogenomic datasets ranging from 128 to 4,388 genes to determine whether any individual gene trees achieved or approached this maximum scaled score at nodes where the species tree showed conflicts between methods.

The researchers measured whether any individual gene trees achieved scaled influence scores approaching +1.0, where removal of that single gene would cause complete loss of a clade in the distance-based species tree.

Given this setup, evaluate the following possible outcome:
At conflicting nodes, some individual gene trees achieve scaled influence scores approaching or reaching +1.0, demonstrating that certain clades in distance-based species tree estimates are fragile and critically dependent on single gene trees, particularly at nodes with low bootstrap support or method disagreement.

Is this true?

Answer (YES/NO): YES